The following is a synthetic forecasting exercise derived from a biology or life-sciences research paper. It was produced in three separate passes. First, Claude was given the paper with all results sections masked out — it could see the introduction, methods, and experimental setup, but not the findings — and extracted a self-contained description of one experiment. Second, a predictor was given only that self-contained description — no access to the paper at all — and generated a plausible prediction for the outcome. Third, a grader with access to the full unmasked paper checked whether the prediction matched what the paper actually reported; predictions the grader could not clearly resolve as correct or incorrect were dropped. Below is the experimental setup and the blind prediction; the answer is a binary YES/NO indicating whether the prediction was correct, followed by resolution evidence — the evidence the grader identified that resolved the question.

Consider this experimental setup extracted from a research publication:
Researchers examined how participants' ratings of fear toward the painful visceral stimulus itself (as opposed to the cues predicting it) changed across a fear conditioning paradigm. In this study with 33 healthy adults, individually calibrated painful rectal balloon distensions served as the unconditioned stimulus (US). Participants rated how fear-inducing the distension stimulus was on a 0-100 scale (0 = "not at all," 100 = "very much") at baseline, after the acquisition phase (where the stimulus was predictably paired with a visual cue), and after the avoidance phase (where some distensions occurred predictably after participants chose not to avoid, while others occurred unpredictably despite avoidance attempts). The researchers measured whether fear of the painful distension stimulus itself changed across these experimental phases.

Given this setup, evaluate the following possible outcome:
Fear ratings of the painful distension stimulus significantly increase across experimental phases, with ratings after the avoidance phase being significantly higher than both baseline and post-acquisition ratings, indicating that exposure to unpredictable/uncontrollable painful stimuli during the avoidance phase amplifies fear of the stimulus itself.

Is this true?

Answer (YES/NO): NO